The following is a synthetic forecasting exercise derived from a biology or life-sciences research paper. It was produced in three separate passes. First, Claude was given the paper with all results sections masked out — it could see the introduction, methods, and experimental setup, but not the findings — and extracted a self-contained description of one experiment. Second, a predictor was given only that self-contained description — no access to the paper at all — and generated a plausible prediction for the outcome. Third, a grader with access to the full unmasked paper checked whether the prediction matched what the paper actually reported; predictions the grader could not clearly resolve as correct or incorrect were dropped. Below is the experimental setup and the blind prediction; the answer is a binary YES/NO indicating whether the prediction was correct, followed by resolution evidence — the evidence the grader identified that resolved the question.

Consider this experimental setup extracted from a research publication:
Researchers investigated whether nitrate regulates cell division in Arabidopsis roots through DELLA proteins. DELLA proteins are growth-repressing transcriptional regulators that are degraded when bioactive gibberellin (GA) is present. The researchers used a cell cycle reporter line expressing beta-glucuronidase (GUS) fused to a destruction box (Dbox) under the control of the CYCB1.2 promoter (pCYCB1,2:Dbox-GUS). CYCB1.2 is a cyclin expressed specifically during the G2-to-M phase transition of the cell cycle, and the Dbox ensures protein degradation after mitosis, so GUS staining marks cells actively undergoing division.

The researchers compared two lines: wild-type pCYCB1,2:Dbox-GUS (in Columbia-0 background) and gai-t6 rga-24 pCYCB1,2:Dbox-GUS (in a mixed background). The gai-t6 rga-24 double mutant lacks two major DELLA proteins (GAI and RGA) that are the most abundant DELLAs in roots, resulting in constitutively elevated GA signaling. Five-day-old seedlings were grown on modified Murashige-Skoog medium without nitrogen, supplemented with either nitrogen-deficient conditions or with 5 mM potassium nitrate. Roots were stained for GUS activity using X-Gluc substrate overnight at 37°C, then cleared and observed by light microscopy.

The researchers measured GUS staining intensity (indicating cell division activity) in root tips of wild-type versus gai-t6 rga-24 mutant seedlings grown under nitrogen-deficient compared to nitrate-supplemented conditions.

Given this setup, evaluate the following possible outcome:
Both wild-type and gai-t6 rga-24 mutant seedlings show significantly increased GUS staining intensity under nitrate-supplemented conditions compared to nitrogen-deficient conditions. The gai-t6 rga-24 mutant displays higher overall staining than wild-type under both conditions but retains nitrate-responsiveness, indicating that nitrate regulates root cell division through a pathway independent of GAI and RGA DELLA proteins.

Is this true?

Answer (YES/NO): NO